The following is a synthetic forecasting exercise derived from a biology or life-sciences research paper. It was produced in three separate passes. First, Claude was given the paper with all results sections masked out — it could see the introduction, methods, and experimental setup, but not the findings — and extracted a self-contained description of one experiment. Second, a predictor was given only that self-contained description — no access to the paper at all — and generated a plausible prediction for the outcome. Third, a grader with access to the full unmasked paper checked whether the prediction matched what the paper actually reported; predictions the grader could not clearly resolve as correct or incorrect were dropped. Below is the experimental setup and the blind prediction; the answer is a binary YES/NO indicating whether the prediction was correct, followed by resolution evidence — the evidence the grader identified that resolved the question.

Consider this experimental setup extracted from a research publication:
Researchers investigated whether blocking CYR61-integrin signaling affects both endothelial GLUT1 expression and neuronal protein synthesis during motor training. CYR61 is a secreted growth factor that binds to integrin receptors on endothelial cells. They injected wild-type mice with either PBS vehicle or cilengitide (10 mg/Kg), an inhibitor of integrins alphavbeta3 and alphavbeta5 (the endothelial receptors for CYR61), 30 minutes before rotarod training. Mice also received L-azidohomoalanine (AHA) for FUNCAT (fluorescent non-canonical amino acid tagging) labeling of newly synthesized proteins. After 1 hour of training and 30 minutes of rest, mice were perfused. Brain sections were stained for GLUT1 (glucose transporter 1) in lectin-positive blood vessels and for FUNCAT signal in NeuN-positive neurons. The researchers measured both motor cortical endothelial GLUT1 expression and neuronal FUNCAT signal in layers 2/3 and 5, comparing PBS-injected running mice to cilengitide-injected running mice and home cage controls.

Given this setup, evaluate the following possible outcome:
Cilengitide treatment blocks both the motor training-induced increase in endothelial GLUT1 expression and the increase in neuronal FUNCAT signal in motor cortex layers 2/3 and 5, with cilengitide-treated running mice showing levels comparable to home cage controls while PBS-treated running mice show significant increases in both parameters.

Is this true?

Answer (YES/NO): YES